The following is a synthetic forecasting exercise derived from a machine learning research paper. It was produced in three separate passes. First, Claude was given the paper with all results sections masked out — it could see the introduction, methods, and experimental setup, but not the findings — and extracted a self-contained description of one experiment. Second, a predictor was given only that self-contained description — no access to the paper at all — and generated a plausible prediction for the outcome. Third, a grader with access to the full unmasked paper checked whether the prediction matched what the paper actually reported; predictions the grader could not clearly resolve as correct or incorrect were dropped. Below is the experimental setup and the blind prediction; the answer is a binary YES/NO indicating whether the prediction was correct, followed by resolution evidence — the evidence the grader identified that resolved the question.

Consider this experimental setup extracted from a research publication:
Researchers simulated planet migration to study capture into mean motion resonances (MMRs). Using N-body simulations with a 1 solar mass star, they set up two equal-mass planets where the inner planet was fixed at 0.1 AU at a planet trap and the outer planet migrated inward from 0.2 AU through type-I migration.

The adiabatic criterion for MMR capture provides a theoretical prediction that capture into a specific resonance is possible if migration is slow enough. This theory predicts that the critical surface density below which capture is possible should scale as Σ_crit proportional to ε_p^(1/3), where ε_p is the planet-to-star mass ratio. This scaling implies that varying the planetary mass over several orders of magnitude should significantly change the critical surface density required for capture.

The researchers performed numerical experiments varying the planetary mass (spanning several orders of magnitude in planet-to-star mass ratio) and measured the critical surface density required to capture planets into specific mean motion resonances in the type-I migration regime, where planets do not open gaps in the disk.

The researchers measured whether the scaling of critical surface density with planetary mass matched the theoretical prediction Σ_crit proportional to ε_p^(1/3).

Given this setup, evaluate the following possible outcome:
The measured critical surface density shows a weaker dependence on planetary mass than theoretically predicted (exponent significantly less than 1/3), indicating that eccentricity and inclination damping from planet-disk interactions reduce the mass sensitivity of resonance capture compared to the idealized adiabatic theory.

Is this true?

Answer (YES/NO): YES